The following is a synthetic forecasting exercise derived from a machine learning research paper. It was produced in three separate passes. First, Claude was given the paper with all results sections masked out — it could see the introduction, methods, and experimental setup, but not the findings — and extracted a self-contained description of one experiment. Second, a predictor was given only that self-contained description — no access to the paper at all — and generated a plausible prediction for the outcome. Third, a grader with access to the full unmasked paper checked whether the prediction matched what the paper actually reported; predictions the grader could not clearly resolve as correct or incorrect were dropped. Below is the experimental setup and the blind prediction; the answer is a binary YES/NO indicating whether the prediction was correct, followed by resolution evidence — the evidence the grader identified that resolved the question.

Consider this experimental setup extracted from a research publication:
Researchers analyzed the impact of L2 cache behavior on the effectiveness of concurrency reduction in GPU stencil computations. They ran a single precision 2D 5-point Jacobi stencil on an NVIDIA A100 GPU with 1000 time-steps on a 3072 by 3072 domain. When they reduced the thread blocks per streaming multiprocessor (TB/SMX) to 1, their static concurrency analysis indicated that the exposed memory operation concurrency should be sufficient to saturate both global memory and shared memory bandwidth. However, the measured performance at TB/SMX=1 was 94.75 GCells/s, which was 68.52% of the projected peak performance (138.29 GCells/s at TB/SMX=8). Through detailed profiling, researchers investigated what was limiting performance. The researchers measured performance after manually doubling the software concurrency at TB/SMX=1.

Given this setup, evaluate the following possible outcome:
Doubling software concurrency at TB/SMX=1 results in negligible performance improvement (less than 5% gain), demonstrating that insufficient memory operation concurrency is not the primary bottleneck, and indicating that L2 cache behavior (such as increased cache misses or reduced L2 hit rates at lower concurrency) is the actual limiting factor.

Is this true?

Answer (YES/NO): NO